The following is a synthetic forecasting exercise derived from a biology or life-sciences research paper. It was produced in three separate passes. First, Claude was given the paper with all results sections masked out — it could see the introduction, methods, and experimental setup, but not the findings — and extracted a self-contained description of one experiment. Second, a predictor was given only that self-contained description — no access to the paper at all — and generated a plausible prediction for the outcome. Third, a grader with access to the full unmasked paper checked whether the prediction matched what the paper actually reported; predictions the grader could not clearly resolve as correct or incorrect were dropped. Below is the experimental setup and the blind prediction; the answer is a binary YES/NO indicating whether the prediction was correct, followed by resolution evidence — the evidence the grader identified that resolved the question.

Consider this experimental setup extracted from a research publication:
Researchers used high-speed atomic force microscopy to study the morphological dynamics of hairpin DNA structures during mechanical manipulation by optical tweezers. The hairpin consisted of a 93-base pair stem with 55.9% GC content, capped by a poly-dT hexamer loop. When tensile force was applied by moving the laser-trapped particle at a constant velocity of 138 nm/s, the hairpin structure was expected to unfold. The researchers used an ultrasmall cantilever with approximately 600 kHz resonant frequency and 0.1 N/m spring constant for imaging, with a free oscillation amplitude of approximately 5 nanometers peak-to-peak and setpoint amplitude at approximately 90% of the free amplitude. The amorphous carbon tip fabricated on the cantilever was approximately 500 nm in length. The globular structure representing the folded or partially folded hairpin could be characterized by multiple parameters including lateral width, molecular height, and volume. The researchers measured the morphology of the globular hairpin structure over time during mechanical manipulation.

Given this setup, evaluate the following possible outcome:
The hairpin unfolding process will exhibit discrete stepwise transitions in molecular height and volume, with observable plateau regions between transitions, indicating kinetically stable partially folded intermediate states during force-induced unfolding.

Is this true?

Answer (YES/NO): YES